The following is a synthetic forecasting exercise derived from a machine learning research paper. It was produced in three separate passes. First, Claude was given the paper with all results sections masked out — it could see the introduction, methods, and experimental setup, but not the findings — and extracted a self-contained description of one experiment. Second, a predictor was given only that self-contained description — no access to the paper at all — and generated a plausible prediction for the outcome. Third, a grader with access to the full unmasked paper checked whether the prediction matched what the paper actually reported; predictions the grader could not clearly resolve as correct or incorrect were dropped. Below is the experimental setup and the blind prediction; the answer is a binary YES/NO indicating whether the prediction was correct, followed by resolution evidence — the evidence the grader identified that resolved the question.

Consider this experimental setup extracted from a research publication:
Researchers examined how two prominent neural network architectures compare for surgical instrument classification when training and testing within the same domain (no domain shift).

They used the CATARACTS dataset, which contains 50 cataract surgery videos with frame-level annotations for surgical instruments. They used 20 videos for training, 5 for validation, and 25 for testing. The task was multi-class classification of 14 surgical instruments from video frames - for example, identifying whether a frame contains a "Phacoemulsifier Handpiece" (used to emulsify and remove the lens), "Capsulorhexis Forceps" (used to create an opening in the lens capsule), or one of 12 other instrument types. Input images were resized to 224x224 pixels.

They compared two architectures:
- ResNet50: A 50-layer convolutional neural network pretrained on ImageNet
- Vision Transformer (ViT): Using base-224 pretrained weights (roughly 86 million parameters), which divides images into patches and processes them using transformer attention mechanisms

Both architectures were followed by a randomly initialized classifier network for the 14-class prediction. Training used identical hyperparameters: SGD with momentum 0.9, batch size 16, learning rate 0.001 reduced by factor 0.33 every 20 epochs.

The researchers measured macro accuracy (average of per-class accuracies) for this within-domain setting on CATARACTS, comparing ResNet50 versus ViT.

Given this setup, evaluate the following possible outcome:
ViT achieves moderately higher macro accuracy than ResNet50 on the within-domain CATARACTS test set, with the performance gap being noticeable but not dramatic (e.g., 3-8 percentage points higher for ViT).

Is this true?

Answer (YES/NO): NO